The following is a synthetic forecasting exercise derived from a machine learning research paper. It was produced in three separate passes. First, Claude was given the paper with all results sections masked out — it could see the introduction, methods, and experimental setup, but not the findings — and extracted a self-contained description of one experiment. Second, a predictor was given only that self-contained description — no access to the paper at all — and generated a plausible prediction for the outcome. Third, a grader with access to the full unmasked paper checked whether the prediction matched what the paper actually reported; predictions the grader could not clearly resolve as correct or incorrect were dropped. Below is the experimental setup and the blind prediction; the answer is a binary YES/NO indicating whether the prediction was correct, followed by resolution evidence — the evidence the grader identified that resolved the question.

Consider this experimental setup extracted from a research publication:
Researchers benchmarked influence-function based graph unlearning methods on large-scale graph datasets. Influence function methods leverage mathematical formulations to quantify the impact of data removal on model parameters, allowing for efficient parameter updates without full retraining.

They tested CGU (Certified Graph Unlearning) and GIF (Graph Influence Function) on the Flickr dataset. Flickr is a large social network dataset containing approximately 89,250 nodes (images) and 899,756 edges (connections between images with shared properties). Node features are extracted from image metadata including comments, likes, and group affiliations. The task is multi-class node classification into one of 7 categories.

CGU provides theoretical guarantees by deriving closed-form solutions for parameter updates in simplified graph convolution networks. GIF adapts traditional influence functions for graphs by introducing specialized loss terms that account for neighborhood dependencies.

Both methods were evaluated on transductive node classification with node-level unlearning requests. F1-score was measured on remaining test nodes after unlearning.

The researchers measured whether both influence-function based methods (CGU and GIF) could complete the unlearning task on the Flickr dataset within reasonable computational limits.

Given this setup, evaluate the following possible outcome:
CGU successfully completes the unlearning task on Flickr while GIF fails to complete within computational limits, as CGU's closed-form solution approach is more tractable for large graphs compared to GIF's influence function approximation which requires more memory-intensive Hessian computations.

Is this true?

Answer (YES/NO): NO